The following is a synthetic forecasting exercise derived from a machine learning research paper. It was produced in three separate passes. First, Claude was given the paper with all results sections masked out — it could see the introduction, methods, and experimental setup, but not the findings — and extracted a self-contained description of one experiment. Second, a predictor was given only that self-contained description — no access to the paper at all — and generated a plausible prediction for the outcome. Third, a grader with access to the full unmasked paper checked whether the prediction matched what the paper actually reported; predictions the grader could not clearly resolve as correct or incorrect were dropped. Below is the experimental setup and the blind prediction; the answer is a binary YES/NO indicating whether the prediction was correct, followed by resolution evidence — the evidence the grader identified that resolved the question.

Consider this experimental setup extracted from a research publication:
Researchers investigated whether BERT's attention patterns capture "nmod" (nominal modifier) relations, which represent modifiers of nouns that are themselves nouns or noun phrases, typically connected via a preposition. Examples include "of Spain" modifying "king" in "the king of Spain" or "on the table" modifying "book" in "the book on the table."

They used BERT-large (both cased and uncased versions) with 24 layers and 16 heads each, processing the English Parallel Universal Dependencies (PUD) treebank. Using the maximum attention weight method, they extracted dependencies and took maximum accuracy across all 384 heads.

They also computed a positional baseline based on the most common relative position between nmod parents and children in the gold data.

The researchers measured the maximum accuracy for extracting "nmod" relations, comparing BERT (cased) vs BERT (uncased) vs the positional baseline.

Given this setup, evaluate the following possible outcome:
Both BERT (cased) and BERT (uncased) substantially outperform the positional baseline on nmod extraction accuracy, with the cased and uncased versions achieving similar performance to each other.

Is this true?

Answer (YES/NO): NO